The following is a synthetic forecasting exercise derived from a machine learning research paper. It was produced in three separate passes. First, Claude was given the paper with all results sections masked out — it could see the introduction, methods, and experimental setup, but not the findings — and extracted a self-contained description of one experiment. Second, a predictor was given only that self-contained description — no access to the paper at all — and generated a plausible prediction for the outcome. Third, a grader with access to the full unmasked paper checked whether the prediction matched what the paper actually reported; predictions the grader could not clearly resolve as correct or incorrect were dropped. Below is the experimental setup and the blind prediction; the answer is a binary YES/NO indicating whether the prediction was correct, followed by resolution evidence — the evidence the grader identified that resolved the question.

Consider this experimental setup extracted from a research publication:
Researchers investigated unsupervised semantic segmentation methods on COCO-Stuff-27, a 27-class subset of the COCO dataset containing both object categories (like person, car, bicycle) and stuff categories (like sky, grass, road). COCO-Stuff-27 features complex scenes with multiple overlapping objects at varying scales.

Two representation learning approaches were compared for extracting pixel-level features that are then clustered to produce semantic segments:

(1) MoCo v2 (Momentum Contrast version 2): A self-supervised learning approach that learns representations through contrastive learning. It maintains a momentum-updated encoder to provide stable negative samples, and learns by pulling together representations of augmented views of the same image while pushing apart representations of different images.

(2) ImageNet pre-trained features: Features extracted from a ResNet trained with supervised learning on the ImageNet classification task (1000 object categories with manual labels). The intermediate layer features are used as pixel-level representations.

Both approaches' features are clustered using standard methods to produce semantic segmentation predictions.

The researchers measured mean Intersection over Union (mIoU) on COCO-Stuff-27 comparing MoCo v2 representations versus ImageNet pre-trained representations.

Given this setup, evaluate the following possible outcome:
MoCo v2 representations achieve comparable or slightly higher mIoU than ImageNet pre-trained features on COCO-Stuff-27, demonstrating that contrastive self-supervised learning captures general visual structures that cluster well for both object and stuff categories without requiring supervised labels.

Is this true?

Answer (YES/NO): NO